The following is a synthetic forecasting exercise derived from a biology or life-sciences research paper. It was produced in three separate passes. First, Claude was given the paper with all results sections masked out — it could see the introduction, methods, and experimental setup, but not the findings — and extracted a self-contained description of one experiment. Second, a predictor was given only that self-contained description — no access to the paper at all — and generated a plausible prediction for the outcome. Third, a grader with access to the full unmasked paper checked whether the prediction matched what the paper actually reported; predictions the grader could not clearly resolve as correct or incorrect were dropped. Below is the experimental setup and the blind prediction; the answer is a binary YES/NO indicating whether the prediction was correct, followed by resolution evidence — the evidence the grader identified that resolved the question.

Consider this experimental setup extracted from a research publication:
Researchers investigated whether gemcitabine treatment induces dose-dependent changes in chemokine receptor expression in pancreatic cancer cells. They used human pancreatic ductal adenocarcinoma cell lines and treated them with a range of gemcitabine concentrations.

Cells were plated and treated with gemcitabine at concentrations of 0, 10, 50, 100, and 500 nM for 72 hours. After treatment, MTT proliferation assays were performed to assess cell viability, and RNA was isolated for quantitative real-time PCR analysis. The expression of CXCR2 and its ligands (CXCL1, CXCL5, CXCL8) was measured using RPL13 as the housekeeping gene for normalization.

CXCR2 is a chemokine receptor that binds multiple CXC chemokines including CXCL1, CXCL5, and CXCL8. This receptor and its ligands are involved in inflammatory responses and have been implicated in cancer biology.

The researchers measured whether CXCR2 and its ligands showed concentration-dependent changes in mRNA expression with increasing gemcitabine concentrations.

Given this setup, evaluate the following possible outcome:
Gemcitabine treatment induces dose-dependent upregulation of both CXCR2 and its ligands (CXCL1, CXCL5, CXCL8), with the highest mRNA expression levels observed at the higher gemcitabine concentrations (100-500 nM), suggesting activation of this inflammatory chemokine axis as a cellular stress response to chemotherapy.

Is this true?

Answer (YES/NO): NO